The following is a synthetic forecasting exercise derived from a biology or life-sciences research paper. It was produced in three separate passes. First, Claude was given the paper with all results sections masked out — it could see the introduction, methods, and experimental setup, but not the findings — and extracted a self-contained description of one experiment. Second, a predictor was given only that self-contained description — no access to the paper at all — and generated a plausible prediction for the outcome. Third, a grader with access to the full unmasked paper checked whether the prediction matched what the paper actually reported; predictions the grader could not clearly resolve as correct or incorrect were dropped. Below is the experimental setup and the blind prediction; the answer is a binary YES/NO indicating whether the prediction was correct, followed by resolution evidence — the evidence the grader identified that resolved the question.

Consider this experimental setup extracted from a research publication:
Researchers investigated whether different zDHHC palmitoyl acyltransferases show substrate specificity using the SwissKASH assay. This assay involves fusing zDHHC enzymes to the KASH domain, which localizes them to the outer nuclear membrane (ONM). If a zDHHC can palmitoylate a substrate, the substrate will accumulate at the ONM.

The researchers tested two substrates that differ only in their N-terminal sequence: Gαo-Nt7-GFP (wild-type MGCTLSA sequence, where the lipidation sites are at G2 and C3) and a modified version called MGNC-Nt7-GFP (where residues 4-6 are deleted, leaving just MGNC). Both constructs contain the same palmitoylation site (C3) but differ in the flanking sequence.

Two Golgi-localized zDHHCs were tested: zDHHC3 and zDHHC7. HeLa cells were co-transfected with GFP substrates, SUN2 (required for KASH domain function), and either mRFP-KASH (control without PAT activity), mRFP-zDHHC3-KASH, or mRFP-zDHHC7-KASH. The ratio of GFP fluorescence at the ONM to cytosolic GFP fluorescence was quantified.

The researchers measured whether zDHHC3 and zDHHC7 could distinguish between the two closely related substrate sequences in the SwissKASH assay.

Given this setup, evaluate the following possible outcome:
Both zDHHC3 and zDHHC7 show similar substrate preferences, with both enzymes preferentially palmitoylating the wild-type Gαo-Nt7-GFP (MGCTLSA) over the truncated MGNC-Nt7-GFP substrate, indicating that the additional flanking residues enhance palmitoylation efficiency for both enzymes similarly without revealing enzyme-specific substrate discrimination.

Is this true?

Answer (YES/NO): YES